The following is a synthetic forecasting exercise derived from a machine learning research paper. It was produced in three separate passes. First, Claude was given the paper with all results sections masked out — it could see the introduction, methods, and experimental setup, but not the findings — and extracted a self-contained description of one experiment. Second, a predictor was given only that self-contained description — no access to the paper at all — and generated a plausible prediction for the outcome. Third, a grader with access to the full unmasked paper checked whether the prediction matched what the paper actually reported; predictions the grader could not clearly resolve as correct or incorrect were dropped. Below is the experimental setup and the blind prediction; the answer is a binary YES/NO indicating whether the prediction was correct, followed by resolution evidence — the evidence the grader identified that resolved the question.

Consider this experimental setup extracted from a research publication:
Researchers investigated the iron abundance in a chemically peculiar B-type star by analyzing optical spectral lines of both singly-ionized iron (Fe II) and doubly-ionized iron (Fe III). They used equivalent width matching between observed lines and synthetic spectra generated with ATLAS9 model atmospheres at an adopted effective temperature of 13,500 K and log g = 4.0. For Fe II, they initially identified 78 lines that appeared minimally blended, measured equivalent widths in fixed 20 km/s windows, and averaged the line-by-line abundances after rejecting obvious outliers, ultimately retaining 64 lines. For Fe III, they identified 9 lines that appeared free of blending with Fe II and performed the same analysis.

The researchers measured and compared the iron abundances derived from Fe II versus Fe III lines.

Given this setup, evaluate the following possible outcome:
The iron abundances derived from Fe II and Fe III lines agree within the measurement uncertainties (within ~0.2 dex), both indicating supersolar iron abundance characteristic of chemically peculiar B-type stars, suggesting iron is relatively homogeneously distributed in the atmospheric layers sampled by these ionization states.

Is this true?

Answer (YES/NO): NO